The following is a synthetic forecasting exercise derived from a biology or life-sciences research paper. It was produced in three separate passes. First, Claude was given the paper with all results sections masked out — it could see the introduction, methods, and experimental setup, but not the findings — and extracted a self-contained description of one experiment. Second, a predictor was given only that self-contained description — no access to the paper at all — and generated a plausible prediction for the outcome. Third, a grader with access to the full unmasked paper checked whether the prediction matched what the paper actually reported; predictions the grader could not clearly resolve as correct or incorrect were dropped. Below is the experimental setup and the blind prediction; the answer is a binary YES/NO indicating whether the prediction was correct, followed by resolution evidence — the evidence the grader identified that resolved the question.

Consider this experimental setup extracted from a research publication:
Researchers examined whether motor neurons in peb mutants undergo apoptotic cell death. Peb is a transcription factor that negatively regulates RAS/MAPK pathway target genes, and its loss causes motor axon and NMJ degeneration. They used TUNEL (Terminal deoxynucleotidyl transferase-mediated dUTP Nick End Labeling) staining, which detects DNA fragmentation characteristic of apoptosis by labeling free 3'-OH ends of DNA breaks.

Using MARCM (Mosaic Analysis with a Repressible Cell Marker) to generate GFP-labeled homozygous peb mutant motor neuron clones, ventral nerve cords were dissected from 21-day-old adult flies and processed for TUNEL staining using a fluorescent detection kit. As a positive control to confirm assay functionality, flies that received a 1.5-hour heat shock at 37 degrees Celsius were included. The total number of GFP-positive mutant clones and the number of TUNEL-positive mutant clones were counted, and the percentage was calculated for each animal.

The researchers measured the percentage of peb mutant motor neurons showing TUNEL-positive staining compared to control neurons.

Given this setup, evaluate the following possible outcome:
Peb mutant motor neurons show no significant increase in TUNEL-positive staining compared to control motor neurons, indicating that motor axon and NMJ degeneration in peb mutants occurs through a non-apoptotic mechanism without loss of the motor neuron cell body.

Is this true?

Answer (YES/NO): YES